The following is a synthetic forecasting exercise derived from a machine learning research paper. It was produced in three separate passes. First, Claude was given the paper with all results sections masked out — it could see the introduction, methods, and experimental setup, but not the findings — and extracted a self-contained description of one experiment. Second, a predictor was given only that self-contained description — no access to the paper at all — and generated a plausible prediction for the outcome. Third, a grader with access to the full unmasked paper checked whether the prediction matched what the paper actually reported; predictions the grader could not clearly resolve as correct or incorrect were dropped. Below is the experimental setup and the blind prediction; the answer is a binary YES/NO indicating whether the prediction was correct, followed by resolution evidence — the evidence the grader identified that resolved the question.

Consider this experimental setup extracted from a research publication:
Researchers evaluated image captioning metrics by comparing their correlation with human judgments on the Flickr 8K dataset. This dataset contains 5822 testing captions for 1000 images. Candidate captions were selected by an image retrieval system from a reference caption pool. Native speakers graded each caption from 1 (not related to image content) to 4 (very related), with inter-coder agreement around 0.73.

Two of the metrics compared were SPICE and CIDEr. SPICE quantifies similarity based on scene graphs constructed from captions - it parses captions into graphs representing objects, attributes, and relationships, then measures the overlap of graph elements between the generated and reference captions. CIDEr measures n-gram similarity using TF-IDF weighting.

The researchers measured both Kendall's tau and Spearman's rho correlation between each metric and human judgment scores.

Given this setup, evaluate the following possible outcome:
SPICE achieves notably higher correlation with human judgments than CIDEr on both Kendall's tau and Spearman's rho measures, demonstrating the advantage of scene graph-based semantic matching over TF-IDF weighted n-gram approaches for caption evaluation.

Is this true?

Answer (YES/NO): NO